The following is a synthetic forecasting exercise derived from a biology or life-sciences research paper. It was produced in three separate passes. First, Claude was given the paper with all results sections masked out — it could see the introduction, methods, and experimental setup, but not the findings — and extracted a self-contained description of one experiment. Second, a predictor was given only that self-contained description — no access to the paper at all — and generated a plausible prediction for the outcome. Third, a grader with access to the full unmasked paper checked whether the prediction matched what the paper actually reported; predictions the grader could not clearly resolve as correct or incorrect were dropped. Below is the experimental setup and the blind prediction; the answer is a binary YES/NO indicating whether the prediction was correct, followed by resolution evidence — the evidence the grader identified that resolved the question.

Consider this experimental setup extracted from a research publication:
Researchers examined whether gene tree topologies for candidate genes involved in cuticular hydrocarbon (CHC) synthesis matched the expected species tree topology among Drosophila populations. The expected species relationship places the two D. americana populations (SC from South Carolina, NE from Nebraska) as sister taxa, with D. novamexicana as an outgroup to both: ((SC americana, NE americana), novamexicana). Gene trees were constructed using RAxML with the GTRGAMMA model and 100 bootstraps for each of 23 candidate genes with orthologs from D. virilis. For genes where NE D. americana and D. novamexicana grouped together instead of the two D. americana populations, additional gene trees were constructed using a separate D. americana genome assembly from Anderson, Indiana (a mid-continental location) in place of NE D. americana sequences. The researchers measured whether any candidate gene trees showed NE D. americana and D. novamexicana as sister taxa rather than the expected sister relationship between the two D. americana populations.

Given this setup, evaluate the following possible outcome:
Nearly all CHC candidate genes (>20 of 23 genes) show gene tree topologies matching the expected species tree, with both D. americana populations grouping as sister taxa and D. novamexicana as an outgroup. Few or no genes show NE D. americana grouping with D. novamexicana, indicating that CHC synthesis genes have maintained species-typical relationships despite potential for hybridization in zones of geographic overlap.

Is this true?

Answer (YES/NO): NO